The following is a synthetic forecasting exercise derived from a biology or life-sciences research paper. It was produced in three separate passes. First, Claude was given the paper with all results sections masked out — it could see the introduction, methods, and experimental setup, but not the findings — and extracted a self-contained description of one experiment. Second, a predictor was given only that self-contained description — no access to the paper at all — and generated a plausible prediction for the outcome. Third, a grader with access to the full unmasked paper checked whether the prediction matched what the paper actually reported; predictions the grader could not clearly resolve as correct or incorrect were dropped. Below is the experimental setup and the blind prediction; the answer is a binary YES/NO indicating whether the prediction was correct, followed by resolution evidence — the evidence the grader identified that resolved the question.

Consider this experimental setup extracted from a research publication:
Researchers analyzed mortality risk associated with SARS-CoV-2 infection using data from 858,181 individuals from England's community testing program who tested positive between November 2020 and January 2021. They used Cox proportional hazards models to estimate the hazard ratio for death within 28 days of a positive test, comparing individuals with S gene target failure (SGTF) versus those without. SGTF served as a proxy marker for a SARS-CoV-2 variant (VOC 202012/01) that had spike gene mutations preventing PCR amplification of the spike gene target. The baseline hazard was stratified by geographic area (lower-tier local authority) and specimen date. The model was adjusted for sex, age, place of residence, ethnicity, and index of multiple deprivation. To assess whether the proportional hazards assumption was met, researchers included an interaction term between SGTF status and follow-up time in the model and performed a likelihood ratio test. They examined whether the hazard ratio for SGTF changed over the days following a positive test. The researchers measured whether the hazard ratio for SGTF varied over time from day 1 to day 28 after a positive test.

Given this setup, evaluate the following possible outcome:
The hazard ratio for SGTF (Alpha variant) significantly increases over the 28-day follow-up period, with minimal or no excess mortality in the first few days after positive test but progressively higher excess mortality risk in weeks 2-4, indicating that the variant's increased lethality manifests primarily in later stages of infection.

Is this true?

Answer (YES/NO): YES